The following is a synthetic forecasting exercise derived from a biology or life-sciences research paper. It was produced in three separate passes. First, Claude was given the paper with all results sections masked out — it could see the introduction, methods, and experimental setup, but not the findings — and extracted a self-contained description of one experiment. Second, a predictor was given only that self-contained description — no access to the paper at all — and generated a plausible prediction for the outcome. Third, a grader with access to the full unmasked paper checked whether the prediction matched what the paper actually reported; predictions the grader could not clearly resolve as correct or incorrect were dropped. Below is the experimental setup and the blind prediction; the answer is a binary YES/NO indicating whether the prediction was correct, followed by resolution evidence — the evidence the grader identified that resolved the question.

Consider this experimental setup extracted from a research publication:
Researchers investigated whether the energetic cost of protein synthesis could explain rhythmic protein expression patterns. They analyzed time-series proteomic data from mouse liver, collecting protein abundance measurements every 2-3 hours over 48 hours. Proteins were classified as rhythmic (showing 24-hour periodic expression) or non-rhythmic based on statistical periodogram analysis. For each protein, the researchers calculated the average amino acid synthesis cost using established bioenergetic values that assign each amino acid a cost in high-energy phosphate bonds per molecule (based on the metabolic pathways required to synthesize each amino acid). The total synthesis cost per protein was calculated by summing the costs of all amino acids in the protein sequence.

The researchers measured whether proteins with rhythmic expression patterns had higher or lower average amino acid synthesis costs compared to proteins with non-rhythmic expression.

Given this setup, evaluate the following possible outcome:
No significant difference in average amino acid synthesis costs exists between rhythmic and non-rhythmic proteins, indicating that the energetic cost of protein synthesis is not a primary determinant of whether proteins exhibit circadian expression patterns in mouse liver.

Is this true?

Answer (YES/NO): NO